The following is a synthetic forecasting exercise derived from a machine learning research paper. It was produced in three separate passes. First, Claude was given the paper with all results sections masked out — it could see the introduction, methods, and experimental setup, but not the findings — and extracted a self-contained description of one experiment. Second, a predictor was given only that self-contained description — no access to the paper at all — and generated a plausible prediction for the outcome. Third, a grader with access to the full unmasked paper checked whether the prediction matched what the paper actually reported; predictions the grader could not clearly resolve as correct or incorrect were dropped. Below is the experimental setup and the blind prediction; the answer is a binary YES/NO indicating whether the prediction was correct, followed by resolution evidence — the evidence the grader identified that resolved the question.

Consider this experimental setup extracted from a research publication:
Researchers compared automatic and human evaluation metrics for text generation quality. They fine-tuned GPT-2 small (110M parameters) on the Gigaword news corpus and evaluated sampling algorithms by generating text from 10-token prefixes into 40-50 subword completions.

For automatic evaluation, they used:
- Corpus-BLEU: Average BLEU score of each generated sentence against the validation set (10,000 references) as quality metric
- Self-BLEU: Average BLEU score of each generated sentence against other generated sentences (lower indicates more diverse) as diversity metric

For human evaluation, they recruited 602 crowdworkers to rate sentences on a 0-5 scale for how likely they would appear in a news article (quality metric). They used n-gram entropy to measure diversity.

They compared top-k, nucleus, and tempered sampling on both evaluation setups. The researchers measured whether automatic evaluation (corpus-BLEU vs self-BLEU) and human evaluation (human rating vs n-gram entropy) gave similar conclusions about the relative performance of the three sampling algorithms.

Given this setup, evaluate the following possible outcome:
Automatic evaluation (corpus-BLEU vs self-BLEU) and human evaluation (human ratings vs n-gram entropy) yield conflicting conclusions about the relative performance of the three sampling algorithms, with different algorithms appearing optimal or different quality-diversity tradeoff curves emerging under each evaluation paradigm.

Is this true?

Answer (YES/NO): NO